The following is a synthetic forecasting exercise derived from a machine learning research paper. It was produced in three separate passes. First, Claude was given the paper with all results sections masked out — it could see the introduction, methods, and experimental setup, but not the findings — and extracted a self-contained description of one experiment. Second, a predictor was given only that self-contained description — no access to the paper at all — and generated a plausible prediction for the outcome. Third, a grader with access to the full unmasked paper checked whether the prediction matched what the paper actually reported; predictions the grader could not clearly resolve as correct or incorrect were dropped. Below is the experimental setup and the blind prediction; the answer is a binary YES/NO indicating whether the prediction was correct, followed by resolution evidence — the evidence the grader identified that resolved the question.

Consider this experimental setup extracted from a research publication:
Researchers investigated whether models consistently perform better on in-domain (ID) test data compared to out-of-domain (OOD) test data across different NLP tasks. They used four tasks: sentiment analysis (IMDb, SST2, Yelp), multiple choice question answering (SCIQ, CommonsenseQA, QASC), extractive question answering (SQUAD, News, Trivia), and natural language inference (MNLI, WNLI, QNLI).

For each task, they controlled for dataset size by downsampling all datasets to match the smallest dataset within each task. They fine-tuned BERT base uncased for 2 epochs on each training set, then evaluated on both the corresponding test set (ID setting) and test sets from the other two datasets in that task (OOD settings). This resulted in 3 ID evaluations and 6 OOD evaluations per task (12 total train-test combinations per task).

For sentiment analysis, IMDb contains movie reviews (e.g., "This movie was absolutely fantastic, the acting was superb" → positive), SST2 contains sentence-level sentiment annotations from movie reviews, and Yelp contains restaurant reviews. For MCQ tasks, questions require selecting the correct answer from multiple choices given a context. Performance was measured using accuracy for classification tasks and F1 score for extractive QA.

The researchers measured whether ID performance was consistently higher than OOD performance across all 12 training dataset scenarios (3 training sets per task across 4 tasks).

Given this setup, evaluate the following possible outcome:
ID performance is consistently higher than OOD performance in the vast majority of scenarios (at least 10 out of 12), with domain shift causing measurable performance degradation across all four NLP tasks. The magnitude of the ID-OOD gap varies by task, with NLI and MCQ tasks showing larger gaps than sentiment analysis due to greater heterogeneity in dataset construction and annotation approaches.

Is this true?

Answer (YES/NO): NO